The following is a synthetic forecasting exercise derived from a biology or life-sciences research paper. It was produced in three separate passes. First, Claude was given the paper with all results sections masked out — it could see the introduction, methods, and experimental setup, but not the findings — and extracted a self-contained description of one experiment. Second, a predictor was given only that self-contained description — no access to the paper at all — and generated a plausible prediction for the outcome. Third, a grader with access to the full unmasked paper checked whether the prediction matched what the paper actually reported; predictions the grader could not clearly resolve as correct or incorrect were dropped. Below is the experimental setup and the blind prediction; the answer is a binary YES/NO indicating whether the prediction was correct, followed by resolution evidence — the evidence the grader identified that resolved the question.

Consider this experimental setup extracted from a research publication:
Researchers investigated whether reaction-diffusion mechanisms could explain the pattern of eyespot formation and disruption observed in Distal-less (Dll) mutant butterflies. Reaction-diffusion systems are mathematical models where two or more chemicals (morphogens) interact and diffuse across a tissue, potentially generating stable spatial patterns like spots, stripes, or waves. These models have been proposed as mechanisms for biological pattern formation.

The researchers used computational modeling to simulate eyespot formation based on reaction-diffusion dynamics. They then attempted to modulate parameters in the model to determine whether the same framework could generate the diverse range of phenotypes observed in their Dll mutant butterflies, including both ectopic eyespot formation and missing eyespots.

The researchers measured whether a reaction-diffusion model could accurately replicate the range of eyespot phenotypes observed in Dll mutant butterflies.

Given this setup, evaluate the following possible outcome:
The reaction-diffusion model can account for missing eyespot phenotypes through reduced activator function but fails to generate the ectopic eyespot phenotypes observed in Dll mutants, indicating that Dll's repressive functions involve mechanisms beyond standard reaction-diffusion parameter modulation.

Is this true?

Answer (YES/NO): NO